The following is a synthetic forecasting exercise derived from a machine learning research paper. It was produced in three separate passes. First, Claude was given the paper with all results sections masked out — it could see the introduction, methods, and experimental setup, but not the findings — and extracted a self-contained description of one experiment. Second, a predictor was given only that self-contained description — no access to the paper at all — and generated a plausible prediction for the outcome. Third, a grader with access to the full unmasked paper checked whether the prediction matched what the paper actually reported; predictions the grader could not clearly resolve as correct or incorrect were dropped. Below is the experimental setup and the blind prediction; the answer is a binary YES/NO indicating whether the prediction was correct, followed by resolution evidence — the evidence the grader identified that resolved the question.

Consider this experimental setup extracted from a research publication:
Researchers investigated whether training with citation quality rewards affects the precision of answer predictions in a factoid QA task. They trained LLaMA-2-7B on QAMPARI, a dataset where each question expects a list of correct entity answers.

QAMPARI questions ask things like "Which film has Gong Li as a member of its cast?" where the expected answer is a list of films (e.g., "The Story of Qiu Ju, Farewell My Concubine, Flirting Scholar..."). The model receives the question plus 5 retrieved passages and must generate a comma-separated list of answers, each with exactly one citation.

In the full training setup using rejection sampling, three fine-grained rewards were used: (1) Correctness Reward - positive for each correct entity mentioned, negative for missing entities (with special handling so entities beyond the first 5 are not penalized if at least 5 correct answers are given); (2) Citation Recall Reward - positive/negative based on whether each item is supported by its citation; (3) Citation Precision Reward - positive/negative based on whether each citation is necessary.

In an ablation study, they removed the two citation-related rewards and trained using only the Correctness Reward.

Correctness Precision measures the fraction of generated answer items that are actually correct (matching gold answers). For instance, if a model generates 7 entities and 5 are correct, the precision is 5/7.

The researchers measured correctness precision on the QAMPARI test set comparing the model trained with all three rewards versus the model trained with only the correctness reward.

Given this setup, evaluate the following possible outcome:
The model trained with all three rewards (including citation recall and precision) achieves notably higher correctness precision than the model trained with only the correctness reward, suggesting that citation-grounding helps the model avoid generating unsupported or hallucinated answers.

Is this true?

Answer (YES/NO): YES